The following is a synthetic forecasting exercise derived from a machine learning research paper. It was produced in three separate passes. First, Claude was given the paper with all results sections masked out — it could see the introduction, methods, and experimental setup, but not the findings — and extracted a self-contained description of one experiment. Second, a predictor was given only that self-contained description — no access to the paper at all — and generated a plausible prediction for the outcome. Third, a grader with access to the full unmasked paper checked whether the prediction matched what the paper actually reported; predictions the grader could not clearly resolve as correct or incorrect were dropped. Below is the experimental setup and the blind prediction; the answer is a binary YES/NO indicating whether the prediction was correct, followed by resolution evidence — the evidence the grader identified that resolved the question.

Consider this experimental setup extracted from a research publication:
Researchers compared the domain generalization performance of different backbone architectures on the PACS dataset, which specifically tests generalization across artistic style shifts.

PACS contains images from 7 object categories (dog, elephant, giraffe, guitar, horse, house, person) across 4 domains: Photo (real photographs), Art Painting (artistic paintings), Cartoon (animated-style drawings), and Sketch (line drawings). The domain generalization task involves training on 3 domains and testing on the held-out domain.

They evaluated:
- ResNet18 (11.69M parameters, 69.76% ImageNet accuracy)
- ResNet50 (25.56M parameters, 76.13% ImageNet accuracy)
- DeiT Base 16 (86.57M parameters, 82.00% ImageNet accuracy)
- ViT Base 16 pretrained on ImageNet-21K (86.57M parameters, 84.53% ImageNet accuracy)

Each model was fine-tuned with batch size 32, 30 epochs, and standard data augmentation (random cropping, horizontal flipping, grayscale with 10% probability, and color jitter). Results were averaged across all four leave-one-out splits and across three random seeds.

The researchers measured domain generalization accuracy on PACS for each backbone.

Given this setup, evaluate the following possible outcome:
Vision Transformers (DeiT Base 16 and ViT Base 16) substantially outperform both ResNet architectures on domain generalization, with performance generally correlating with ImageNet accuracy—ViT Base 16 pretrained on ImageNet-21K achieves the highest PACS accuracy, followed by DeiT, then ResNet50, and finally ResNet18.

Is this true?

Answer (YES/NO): YES